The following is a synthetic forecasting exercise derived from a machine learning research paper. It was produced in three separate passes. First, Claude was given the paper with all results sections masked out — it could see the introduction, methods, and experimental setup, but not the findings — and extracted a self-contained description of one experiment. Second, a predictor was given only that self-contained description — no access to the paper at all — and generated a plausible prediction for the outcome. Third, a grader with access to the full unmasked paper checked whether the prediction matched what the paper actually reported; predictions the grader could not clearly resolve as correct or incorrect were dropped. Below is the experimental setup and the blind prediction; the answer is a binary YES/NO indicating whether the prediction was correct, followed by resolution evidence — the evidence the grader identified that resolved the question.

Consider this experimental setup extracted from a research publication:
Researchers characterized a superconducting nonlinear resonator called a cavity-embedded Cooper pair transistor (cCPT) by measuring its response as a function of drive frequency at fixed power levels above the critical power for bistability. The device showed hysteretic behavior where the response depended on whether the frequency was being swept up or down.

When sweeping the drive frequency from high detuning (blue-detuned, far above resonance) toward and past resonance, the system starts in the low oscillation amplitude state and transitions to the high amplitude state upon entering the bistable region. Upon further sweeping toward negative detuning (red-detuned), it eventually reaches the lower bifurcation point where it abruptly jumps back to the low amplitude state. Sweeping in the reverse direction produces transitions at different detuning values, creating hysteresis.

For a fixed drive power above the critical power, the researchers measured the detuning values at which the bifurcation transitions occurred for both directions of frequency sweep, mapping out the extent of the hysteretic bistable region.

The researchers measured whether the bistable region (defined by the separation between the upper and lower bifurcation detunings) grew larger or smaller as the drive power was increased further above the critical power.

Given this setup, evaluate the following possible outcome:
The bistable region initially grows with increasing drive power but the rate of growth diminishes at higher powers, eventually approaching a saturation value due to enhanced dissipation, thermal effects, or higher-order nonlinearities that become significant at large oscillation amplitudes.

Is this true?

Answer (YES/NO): NO